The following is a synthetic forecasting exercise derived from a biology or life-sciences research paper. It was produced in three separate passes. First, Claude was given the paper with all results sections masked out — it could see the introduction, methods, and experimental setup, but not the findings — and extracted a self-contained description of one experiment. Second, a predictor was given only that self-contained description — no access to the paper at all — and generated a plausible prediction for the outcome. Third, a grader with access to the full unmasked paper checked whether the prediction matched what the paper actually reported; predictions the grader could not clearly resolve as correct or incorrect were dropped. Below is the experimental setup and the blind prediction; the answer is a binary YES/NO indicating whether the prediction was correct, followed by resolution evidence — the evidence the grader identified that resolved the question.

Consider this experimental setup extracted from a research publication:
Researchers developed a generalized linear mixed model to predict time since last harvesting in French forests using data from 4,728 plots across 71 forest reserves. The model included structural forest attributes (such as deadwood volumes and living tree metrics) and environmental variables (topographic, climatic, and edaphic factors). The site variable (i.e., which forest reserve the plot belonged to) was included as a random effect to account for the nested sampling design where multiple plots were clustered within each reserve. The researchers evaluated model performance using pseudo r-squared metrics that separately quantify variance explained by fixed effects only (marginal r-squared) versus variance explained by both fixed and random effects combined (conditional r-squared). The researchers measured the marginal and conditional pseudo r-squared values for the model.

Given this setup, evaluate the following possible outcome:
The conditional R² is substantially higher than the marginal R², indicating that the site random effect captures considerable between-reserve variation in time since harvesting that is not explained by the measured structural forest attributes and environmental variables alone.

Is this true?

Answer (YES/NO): YES